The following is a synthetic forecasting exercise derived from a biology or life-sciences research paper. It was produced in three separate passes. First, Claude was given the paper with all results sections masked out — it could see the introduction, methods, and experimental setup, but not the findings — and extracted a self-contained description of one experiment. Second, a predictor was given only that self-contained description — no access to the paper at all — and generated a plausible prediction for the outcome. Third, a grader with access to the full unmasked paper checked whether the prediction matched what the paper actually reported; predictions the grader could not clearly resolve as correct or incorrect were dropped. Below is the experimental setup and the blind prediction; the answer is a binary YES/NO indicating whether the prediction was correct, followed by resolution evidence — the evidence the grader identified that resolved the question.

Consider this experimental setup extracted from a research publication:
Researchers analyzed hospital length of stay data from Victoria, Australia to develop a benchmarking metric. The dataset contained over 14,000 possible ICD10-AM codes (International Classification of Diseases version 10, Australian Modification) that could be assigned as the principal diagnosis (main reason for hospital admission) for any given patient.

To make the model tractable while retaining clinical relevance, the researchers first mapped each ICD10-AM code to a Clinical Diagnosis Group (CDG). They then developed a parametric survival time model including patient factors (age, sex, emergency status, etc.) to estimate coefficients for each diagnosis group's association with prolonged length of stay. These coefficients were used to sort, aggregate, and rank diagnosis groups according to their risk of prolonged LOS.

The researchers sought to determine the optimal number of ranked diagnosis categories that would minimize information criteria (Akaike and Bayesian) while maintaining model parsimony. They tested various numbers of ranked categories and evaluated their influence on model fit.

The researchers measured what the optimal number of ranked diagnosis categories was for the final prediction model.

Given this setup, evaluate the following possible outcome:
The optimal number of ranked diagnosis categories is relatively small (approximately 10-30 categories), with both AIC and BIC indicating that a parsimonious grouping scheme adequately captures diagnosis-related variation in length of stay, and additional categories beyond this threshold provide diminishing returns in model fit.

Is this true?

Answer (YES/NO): NO